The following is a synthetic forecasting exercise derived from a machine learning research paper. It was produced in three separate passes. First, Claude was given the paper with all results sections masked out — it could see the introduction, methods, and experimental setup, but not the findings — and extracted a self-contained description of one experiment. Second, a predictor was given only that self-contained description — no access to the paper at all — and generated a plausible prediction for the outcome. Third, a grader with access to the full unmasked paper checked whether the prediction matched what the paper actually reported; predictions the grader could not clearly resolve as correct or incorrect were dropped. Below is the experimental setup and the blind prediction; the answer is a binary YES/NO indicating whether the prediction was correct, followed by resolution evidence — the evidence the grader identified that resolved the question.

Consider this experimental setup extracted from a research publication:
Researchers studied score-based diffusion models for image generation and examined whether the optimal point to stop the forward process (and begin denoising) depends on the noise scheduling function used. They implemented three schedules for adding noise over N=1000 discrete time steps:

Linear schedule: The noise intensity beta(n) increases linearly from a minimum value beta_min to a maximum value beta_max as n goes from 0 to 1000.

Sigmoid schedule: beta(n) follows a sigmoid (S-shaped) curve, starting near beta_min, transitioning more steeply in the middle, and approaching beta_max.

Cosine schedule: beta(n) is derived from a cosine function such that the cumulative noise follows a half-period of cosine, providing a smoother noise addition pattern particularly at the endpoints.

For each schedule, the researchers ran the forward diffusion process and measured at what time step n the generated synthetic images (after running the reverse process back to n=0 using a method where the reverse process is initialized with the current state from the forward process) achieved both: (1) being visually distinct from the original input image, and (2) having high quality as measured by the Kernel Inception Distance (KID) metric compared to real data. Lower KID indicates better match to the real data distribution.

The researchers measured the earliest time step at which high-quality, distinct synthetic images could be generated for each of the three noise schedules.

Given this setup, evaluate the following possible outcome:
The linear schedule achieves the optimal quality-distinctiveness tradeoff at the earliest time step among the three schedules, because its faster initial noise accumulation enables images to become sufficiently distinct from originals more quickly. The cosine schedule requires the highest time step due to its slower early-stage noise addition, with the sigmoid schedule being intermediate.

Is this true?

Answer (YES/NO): NO